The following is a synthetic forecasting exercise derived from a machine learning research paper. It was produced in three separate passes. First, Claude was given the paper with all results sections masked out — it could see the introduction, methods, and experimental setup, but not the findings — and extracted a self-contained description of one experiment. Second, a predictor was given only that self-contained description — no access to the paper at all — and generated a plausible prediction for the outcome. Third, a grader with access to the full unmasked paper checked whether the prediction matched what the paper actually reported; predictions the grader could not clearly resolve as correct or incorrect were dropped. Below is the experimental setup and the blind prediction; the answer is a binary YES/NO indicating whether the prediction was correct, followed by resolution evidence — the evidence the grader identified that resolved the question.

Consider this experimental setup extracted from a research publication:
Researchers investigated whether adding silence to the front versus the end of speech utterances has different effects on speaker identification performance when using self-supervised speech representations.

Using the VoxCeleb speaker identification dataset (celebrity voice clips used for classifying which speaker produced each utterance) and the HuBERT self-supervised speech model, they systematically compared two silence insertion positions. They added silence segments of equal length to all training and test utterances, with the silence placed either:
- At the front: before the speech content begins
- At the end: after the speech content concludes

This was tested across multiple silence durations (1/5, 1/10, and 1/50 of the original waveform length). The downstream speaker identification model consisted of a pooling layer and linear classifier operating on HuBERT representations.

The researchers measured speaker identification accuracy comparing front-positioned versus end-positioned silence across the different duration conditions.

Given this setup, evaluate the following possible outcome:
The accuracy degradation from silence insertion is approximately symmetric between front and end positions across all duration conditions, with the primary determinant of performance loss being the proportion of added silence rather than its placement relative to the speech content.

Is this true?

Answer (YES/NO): NO